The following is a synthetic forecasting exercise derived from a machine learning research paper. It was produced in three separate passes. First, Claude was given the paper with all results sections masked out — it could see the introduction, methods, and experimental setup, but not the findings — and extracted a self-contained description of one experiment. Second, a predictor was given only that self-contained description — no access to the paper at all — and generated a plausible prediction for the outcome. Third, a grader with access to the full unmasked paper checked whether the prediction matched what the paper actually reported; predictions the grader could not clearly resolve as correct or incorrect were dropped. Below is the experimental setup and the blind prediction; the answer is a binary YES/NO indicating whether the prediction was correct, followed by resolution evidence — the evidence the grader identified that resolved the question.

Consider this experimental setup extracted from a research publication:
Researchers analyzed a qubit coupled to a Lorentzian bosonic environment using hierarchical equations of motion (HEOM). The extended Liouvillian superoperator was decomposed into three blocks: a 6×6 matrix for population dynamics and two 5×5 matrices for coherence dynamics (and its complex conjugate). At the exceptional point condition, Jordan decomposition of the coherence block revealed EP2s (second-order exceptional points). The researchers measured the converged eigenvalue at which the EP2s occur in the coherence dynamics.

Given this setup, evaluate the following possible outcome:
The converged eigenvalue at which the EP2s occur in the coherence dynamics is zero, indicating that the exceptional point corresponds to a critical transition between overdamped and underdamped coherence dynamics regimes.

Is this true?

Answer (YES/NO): NO